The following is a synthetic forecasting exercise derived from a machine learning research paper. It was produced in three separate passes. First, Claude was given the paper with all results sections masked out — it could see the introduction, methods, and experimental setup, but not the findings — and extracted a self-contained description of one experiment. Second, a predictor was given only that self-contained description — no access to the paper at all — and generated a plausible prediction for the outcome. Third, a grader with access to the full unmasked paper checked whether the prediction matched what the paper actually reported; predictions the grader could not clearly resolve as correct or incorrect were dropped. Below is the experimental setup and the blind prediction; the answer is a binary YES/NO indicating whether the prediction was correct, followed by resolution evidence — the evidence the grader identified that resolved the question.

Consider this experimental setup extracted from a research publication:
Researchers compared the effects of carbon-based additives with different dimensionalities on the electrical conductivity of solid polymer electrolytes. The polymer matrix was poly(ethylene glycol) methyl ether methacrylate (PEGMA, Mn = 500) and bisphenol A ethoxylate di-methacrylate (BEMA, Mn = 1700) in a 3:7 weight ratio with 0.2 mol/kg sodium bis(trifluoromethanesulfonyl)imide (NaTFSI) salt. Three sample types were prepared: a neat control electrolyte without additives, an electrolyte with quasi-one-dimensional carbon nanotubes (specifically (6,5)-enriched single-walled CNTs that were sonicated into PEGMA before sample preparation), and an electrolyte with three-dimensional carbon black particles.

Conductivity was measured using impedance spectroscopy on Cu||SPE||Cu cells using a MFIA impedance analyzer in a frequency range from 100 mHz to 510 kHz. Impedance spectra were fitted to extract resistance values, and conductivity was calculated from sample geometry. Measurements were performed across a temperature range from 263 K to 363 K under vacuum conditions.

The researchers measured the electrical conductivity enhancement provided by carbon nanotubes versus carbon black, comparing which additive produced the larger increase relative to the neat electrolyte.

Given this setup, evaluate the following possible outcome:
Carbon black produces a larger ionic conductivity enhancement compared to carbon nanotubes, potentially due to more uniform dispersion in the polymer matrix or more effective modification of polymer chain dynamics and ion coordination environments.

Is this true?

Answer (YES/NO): YES